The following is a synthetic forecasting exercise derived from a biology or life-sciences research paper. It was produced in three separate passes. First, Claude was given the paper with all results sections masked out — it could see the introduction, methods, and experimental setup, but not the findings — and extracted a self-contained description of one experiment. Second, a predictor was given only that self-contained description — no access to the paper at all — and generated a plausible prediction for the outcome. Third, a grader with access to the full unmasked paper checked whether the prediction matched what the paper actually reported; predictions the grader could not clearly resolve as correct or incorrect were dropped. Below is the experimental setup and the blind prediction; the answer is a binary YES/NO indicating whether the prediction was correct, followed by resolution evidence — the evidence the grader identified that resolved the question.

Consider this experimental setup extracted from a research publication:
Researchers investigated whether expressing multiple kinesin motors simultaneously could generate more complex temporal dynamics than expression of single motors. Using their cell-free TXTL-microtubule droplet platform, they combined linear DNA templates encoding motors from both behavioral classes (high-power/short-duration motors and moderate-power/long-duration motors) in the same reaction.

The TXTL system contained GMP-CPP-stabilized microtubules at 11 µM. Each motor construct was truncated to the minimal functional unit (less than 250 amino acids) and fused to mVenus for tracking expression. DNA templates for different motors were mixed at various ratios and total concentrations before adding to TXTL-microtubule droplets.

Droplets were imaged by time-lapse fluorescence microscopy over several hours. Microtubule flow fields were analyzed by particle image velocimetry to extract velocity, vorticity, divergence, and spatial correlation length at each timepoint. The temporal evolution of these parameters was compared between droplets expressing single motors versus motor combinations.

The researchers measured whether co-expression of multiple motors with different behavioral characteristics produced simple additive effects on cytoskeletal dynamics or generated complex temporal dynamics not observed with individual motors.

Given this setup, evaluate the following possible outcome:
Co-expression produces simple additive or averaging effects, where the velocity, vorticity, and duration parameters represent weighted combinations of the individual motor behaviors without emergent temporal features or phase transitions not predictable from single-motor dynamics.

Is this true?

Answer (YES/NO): NO